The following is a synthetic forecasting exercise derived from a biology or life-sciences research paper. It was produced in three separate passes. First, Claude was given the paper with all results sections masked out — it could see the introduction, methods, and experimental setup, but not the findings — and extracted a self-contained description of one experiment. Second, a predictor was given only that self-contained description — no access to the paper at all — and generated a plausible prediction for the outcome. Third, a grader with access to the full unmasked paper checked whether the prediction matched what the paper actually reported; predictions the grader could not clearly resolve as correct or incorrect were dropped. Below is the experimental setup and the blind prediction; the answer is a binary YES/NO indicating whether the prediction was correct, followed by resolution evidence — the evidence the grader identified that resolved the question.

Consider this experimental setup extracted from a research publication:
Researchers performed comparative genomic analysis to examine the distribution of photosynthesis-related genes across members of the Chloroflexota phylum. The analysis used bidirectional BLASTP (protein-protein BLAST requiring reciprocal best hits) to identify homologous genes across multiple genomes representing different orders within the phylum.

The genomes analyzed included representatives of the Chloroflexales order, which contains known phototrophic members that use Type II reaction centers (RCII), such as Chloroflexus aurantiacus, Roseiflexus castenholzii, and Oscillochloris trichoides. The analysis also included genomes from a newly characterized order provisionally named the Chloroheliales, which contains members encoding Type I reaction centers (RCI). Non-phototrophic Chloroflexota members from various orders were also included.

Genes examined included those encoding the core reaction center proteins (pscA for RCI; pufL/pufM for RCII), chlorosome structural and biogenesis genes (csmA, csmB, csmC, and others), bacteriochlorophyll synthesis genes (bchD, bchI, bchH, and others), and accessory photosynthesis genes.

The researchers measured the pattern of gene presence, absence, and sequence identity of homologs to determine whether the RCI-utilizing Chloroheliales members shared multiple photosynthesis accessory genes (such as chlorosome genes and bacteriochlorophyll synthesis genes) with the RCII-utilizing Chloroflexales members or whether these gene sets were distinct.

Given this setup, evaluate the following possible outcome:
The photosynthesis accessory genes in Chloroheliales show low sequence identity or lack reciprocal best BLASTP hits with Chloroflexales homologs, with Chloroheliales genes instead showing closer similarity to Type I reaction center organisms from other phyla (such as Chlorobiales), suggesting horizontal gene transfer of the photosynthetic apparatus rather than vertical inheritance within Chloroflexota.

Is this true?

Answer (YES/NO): NO